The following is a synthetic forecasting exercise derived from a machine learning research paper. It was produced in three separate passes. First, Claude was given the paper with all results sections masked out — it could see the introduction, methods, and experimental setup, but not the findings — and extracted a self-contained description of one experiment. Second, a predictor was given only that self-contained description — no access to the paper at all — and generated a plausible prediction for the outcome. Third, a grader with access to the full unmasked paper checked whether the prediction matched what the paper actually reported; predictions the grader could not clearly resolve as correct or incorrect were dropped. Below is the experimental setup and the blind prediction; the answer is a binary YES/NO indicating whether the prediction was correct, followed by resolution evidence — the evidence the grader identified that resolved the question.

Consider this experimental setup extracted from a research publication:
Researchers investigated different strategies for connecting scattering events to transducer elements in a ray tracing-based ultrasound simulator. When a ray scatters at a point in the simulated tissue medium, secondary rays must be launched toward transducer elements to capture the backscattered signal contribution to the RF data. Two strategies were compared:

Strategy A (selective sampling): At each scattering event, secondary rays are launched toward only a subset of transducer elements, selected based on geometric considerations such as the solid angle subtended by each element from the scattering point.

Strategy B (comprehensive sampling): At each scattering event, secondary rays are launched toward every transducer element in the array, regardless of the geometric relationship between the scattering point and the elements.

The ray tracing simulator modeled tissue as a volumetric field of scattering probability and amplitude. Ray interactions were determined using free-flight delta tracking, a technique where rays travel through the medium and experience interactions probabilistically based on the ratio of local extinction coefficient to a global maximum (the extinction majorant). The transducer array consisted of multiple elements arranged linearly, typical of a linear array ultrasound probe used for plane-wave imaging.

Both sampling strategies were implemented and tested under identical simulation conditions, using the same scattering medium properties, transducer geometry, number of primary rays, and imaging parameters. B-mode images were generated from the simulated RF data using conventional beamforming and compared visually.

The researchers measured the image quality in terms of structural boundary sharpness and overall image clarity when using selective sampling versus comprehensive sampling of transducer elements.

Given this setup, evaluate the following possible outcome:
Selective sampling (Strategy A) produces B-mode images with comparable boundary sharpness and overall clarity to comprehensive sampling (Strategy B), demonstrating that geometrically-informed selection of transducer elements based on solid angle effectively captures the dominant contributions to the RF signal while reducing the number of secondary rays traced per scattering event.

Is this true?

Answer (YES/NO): NO